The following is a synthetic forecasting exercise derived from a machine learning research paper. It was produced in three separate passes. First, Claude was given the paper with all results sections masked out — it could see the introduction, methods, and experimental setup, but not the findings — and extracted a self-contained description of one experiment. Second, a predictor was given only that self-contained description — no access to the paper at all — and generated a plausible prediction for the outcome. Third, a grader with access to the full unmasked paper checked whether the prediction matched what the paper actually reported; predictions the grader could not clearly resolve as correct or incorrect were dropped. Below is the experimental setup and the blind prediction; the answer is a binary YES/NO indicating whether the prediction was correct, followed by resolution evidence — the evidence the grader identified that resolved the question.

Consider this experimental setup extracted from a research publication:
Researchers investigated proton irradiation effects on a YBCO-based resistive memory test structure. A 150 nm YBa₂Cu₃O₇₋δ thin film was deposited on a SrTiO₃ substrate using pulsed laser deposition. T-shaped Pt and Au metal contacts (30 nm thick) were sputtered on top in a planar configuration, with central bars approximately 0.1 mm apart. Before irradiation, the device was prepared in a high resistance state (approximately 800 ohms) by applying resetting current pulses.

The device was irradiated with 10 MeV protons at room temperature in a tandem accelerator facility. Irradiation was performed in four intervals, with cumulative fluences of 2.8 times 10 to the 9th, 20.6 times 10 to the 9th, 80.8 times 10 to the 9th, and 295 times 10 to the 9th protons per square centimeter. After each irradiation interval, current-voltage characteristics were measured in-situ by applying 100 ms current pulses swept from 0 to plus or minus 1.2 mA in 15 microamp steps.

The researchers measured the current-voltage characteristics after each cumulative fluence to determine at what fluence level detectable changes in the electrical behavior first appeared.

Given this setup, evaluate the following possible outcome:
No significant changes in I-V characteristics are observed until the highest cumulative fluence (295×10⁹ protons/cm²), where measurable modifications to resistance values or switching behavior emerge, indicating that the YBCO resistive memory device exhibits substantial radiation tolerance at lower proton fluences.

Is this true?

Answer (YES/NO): YES